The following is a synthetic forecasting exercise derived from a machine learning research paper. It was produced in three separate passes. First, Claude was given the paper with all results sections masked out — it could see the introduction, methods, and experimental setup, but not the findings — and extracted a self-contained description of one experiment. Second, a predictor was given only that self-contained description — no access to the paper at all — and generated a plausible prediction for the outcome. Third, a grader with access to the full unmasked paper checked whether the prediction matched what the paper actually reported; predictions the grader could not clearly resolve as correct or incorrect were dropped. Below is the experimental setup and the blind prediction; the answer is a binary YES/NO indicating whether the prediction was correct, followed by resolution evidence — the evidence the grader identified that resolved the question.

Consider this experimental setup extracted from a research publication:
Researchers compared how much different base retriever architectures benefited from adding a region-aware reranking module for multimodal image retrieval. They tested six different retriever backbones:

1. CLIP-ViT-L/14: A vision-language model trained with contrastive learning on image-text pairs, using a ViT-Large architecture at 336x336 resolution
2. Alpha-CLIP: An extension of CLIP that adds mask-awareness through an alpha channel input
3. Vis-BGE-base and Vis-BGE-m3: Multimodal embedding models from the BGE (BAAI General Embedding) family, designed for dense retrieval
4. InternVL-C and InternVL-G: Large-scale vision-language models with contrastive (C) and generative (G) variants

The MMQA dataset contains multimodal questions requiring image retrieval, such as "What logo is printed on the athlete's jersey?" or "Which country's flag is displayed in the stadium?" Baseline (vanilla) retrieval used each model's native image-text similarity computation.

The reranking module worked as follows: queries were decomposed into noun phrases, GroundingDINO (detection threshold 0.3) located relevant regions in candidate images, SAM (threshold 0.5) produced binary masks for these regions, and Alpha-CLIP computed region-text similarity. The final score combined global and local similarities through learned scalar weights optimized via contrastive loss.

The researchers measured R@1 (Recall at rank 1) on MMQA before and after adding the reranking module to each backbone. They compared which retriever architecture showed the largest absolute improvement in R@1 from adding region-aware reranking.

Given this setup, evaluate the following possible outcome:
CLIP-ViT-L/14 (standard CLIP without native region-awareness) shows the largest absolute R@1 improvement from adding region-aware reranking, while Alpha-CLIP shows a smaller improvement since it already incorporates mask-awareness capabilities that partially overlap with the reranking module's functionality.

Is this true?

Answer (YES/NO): NO